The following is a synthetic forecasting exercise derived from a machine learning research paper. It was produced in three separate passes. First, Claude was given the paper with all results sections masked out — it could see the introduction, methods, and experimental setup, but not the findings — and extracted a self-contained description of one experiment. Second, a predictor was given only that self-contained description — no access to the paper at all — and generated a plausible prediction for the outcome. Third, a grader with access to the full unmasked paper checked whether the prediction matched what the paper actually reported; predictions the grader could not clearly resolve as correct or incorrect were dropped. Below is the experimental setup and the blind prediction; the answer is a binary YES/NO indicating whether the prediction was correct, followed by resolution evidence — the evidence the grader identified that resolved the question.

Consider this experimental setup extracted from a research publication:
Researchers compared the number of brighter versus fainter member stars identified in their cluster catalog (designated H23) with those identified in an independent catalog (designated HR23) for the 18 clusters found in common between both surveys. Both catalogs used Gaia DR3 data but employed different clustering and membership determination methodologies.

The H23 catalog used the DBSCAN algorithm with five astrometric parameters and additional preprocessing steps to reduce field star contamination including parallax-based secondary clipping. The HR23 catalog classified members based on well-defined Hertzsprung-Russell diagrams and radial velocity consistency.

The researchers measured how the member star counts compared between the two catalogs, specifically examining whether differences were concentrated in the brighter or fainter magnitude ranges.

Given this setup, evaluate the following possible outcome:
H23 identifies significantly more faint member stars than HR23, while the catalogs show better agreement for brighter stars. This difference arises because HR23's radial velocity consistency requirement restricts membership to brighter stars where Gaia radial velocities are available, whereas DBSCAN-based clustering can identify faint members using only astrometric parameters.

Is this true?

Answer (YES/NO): YES